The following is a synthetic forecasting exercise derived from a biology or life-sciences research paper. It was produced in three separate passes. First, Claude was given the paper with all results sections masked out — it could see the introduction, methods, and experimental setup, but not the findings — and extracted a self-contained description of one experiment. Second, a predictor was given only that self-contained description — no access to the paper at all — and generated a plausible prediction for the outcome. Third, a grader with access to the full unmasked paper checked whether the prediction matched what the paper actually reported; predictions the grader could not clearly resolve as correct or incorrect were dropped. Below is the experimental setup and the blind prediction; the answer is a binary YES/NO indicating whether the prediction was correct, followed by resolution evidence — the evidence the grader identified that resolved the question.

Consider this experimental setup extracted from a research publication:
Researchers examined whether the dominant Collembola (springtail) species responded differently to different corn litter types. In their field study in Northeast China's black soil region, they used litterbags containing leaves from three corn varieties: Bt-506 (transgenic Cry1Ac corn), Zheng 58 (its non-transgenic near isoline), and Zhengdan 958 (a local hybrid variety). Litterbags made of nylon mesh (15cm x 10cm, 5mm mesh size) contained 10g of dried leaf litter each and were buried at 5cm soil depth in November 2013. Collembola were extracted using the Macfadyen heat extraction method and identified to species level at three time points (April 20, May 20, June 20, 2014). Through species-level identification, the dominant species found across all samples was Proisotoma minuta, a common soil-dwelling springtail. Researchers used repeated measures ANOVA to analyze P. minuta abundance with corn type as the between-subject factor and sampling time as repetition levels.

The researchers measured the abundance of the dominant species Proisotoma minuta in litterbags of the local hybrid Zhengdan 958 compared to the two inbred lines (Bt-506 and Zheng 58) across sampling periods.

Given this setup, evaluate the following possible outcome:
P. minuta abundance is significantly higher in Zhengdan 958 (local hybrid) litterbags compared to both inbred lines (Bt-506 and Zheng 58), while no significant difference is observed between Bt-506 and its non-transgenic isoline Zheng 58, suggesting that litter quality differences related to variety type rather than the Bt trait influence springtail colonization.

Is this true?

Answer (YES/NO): YES